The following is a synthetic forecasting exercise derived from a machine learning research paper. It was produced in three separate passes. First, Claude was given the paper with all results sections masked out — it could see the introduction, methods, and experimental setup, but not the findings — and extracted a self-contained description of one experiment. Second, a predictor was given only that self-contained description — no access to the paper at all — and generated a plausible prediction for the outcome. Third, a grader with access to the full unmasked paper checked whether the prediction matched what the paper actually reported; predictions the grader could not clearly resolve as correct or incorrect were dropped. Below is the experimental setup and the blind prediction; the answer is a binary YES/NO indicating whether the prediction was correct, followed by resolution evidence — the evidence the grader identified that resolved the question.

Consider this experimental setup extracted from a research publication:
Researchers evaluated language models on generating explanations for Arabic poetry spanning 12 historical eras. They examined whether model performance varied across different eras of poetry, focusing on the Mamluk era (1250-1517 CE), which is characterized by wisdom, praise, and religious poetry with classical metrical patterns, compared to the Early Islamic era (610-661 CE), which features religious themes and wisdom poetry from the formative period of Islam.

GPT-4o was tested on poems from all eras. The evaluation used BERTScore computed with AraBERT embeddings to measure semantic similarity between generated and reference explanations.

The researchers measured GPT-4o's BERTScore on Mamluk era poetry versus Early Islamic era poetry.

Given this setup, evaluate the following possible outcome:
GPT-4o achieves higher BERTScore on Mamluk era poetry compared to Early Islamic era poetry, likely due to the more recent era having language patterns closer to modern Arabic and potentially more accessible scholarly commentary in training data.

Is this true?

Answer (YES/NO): YES